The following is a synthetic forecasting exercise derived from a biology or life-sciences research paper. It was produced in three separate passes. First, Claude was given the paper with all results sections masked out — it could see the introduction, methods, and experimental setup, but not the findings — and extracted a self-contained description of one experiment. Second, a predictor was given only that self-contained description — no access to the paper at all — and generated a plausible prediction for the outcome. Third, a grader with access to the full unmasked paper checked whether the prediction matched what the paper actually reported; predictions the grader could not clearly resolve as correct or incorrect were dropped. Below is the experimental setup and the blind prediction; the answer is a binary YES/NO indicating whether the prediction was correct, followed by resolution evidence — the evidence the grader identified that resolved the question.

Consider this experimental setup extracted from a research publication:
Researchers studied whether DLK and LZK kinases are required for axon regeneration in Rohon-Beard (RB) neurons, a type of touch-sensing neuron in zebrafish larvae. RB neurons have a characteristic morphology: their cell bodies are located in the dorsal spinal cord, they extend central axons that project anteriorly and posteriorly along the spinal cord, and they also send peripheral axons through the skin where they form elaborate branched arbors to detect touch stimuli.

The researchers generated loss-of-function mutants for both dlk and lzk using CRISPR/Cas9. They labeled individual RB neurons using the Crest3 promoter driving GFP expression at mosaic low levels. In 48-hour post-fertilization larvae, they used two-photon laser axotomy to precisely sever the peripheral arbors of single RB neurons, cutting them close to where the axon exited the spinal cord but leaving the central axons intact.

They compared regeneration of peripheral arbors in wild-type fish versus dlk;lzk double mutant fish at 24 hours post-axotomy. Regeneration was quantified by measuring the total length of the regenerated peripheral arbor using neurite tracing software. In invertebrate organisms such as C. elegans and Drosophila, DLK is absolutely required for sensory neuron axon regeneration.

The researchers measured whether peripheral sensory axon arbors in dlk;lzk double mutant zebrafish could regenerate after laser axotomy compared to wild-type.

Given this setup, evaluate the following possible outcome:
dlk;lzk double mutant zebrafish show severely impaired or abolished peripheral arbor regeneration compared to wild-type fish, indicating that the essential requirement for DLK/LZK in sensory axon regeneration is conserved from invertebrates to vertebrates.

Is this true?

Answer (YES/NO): NO